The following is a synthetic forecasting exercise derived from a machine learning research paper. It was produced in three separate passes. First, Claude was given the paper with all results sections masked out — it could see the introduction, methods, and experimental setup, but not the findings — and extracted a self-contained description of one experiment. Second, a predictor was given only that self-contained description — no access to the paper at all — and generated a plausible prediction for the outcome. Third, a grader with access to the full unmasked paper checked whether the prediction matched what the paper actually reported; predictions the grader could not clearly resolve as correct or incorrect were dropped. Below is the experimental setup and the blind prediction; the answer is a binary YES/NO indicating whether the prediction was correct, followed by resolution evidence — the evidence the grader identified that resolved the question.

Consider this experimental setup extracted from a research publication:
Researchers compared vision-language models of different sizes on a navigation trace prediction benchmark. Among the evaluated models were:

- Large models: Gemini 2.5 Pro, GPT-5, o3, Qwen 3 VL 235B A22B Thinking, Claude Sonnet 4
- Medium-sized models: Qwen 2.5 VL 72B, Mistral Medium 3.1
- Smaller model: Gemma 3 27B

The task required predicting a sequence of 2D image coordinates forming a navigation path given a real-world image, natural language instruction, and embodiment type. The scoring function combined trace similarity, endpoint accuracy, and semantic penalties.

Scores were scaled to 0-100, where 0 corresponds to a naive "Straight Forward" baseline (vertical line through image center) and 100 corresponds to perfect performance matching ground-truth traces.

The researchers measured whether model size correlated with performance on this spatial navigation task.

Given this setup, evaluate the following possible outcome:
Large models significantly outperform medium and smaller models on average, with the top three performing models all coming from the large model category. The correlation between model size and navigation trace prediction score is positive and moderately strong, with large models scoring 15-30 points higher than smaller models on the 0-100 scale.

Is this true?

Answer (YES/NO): NO